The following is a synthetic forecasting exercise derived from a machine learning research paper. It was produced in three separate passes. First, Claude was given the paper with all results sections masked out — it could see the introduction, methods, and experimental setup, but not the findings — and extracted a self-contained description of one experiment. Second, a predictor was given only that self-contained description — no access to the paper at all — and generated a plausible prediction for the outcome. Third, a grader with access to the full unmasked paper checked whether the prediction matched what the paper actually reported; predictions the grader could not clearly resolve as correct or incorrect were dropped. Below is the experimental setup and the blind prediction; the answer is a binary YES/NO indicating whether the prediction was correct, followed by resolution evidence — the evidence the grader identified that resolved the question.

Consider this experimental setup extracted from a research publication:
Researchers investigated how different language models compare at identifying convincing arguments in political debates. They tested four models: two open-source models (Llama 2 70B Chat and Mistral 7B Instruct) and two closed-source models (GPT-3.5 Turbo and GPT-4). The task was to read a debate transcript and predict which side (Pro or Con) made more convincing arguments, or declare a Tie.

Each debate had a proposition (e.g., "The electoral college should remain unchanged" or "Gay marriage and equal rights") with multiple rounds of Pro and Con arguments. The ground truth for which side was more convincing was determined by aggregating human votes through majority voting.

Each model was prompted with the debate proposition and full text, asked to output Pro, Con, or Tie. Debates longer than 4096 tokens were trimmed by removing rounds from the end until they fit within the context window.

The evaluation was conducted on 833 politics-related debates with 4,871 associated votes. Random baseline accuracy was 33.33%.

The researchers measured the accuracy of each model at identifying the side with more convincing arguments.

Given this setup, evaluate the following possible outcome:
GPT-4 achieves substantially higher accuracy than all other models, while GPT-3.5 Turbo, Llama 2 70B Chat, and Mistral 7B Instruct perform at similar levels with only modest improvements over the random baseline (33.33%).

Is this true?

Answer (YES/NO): NO